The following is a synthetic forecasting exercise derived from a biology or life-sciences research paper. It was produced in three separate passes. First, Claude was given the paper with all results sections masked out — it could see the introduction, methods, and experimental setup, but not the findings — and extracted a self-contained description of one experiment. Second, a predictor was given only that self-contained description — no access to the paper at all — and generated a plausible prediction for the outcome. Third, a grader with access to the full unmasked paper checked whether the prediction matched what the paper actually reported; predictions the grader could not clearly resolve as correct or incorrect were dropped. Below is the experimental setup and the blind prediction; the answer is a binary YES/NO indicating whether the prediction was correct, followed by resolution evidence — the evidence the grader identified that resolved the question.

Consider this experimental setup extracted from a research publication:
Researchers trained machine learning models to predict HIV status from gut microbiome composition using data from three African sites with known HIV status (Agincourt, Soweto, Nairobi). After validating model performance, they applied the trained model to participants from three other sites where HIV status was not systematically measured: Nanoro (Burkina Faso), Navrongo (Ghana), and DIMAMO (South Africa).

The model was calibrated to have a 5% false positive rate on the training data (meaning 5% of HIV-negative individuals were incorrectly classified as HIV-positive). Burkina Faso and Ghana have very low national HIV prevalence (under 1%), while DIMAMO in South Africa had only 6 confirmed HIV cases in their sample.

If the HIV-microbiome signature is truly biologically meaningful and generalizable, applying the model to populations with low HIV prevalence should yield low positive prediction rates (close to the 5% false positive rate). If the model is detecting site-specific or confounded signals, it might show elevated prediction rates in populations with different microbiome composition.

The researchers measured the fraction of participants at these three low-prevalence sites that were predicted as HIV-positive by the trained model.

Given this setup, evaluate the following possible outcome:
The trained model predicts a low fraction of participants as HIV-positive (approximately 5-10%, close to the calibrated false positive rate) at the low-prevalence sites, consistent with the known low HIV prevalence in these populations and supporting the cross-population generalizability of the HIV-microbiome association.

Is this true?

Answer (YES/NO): YES